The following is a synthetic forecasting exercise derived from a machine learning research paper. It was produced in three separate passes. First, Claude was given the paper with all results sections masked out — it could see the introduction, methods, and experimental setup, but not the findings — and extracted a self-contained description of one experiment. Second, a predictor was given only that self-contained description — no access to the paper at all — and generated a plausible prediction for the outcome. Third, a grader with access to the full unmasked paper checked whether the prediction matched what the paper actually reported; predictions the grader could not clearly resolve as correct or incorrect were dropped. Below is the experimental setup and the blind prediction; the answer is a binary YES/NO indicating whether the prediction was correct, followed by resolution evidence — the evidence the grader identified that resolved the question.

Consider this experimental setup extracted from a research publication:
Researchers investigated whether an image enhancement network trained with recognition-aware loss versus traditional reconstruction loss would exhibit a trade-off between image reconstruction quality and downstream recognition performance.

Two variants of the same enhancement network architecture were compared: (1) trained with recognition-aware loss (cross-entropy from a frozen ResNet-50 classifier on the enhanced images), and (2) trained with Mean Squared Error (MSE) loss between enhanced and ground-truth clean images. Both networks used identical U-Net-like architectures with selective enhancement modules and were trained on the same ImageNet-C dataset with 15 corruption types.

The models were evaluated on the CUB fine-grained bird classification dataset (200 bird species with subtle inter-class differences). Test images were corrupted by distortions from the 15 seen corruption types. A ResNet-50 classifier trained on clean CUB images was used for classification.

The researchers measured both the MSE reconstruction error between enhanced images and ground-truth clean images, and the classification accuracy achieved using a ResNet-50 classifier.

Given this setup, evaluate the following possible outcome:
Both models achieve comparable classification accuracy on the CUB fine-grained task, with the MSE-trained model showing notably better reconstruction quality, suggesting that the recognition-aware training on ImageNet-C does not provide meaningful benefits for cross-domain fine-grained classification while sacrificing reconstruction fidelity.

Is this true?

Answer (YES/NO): NO